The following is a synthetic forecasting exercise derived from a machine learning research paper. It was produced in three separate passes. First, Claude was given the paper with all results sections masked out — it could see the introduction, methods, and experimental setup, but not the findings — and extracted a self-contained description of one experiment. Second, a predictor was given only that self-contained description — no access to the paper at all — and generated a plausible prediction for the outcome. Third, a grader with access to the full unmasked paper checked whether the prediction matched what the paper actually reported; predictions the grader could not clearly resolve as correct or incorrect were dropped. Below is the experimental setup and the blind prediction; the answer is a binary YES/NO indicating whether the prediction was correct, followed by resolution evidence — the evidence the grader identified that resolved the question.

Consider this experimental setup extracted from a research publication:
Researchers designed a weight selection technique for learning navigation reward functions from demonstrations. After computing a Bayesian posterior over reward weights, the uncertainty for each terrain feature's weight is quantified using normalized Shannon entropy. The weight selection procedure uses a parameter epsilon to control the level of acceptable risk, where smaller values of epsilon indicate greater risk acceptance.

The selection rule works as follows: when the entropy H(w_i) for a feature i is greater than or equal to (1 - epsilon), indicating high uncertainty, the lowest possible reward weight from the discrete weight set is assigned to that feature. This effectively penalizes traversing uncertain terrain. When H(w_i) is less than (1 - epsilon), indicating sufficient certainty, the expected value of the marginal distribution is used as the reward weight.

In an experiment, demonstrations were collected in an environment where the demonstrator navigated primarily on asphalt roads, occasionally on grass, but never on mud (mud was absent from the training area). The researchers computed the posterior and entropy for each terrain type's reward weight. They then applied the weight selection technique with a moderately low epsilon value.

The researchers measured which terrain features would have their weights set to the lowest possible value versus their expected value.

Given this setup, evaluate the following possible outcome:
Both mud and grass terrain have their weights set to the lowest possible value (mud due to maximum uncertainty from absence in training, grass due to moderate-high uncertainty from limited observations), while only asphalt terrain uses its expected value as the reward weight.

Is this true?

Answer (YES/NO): NO